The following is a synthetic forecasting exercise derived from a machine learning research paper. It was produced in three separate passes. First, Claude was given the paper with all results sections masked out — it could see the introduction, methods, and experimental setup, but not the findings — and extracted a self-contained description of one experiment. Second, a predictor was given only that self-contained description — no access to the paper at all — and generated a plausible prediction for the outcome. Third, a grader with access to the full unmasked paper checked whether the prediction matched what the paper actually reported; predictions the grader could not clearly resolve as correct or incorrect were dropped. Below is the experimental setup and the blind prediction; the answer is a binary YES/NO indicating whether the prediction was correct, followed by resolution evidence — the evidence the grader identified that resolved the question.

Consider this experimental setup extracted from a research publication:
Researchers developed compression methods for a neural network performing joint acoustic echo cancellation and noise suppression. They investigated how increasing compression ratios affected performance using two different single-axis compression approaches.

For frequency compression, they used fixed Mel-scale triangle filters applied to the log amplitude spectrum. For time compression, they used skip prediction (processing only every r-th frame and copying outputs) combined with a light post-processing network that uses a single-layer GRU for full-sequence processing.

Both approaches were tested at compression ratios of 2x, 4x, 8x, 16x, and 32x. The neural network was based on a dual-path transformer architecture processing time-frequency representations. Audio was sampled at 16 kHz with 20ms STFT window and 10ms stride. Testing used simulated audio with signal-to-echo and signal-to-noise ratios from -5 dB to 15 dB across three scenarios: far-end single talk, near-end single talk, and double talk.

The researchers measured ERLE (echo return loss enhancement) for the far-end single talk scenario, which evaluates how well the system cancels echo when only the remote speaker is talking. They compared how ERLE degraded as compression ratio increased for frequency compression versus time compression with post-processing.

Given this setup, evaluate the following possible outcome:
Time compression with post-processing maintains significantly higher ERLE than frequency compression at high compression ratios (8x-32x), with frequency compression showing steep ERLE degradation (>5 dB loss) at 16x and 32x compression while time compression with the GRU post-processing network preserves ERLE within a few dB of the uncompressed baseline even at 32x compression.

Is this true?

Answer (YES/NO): NO